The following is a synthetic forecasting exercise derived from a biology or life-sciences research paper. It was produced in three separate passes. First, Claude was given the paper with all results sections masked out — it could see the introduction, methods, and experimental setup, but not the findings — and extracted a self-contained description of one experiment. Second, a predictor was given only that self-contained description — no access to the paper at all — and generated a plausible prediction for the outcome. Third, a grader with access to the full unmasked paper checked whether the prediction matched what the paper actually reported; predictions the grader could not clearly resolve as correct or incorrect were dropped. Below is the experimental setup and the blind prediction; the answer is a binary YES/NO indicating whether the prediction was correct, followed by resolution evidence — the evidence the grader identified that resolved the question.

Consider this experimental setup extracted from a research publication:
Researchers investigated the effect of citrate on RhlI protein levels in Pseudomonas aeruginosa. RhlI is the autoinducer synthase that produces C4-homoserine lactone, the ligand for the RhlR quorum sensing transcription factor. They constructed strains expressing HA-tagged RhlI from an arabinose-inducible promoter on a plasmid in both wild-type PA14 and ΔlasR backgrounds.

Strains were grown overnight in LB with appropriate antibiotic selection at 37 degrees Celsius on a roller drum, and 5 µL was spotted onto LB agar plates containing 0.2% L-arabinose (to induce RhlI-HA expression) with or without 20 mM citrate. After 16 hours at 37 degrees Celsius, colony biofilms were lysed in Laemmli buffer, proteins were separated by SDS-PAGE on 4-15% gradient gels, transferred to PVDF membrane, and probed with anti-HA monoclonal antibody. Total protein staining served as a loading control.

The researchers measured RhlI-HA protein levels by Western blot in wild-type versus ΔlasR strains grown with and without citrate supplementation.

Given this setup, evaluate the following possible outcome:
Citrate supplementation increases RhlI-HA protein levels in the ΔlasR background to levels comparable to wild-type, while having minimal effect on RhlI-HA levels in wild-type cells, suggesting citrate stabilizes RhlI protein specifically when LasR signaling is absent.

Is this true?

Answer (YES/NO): NO